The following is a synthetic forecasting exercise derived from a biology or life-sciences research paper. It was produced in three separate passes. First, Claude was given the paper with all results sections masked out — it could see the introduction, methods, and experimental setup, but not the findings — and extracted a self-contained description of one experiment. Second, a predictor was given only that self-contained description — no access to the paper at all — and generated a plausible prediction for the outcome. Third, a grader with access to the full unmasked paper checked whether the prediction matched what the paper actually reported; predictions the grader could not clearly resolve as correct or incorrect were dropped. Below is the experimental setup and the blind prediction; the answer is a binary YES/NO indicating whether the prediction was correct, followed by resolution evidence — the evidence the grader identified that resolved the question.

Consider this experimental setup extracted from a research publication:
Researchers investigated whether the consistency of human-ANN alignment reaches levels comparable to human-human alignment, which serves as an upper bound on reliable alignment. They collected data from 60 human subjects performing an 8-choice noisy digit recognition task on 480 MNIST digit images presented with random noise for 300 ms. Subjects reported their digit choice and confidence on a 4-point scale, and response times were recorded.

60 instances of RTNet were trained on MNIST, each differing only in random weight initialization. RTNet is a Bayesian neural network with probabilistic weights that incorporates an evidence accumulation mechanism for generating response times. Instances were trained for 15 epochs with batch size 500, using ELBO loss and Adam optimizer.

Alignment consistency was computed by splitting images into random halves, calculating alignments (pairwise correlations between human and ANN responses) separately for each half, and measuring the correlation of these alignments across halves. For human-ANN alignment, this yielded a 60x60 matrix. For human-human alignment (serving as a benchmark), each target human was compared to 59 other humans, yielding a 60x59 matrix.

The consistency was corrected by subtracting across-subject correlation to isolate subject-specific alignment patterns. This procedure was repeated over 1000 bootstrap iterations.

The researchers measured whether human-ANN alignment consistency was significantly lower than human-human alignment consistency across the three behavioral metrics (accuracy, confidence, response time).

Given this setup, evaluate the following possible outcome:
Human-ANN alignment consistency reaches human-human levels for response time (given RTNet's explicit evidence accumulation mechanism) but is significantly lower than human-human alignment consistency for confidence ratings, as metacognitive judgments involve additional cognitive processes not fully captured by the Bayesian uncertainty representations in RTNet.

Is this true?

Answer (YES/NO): NO